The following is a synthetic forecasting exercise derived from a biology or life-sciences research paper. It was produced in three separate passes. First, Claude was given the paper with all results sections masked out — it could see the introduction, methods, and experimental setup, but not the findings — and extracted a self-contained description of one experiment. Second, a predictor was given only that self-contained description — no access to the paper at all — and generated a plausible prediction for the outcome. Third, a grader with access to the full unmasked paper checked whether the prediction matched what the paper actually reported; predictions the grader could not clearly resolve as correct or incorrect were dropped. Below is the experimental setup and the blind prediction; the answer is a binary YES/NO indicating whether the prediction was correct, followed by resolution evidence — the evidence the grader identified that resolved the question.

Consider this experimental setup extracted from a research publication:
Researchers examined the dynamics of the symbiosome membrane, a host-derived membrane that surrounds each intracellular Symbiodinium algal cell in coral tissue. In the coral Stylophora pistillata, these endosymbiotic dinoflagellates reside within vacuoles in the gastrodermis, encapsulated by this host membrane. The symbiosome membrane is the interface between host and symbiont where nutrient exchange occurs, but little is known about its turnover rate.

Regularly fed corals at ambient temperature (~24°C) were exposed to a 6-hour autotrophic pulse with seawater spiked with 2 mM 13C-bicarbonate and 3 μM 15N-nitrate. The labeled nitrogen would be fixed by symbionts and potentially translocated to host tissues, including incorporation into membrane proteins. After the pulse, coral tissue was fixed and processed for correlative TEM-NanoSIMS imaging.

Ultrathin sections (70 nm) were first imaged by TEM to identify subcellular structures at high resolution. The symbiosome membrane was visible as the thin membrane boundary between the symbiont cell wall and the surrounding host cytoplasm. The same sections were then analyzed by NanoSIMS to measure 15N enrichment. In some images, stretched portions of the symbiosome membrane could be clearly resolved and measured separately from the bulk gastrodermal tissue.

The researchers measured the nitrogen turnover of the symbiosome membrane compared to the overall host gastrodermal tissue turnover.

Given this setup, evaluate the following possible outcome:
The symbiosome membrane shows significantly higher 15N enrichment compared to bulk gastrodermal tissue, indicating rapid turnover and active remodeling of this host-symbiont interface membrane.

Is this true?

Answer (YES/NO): YES